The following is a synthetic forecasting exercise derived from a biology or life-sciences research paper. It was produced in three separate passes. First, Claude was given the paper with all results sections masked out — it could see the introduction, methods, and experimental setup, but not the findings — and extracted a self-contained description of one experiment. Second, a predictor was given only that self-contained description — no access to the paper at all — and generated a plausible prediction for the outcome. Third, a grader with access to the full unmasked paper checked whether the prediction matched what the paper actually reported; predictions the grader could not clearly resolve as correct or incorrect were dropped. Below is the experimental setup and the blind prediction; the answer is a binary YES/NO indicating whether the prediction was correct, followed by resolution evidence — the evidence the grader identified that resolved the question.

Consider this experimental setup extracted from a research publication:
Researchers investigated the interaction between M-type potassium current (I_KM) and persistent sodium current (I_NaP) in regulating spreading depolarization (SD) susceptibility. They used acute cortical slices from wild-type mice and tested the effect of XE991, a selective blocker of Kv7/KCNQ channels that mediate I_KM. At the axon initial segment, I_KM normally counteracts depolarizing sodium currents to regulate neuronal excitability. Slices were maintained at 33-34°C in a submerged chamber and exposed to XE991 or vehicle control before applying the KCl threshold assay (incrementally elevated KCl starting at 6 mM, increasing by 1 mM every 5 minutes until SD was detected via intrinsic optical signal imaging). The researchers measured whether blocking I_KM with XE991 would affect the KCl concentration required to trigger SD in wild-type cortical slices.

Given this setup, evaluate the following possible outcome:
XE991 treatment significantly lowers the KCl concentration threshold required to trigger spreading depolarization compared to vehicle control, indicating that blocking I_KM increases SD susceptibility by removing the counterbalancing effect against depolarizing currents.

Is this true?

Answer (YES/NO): NO